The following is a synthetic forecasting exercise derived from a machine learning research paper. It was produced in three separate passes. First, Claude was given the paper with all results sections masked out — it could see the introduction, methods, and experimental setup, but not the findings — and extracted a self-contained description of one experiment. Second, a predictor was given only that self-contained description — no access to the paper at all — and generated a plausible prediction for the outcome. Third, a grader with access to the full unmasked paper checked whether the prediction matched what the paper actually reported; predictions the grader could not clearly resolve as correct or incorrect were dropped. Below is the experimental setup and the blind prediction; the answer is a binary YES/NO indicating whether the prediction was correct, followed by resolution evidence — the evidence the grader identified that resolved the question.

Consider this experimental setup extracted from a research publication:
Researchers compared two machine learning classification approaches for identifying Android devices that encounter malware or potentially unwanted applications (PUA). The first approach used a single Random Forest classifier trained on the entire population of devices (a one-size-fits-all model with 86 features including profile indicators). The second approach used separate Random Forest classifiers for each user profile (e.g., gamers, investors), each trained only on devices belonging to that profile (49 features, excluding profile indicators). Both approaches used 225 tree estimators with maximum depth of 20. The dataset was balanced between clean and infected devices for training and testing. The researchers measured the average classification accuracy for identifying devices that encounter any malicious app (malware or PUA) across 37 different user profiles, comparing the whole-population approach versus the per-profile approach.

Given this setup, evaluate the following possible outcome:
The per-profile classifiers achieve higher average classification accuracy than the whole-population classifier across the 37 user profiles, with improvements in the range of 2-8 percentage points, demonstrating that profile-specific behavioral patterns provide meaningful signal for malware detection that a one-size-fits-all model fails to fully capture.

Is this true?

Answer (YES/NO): NO